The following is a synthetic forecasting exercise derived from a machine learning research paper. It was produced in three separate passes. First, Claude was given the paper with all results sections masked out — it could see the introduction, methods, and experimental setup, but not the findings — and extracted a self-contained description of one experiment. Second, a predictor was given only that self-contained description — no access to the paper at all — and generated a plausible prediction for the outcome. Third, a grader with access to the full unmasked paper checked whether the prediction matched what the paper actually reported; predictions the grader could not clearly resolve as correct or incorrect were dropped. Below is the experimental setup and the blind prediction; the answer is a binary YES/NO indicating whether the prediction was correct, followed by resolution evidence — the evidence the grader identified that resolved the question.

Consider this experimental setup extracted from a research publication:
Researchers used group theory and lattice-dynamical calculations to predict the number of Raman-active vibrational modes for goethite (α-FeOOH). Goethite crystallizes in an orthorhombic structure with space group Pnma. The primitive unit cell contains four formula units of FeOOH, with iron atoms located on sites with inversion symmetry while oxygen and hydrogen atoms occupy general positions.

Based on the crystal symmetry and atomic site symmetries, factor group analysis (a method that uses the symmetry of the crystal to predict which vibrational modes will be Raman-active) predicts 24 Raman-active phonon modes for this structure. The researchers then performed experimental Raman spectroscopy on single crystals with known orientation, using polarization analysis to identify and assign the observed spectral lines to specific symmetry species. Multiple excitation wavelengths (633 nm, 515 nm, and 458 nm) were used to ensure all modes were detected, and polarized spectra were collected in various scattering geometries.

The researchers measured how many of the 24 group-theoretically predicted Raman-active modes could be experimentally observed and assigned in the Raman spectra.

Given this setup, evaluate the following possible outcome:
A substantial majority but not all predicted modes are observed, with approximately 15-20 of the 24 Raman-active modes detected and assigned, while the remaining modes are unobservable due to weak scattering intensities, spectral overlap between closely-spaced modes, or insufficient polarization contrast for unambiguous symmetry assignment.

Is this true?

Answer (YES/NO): NO